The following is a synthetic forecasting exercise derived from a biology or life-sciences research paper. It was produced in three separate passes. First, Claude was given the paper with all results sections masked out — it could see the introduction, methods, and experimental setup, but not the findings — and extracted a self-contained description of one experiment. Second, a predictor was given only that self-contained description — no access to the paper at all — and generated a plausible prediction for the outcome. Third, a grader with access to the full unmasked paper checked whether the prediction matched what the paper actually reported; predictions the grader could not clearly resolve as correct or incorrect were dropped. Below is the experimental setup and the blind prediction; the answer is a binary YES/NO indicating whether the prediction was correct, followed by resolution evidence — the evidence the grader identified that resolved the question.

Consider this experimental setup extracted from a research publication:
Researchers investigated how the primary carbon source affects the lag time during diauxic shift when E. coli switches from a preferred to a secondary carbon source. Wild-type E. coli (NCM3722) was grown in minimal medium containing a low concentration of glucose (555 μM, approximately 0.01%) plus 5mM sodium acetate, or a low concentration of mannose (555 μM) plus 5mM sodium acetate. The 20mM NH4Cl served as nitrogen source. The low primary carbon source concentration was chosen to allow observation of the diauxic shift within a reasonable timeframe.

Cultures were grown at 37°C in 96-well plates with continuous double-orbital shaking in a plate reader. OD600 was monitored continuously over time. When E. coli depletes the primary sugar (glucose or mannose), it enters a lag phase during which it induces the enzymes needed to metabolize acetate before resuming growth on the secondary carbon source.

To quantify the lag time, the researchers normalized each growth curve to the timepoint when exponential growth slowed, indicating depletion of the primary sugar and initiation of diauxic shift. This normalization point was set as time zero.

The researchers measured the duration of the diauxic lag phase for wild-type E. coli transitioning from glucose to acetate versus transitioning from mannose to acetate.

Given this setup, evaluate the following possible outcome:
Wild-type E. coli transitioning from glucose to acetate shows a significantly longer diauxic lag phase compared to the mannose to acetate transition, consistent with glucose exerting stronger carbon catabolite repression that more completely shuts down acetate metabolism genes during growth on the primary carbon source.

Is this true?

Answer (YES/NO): YES